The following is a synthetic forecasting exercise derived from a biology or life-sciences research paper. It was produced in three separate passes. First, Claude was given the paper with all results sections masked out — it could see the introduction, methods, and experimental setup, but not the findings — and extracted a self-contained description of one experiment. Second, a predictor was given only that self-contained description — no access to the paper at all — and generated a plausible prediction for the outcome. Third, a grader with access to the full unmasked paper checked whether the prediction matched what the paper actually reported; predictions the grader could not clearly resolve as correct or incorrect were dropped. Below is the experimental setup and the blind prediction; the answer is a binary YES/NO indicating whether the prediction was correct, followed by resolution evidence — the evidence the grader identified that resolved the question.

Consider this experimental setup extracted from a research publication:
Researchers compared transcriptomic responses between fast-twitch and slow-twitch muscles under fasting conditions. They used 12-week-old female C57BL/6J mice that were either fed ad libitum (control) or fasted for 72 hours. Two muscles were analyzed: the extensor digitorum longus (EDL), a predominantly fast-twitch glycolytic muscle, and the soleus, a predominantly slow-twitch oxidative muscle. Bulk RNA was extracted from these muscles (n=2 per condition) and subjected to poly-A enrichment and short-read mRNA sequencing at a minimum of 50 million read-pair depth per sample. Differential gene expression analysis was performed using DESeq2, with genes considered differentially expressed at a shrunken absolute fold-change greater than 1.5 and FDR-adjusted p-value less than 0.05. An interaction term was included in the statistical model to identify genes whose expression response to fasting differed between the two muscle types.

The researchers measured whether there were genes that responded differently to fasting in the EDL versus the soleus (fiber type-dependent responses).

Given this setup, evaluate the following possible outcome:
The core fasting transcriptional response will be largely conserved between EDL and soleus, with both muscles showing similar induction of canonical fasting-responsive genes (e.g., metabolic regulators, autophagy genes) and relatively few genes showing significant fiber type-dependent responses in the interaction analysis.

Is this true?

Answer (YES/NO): NO